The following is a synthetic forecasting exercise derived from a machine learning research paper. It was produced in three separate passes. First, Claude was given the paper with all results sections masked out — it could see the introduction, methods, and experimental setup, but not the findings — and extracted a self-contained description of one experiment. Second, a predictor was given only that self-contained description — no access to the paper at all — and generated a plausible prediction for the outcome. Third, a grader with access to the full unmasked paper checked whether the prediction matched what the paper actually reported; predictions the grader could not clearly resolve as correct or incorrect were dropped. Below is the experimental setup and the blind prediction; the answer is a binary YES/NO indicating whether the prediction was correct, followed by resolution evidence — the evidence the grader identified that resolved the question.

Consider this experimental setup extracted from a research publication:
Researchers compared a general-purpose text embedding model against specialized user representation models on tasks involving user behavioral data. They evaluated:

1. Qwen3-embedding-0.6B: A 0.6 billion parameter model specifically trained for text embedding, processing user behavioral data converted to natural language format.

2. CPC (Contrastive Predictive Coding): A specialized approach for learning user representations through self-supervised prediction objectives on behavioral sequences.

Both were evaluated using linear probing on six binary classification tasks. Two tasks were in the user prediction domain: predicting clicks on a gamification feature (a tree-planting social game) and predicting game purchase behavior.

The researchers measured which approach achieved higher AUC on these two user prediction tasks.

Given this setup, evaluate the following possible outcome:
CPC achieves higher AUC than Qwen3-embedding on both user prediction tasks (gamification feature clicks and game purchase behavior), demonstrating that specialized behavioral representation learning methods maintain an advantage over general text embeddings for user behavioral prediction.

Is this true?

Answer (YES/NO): YES